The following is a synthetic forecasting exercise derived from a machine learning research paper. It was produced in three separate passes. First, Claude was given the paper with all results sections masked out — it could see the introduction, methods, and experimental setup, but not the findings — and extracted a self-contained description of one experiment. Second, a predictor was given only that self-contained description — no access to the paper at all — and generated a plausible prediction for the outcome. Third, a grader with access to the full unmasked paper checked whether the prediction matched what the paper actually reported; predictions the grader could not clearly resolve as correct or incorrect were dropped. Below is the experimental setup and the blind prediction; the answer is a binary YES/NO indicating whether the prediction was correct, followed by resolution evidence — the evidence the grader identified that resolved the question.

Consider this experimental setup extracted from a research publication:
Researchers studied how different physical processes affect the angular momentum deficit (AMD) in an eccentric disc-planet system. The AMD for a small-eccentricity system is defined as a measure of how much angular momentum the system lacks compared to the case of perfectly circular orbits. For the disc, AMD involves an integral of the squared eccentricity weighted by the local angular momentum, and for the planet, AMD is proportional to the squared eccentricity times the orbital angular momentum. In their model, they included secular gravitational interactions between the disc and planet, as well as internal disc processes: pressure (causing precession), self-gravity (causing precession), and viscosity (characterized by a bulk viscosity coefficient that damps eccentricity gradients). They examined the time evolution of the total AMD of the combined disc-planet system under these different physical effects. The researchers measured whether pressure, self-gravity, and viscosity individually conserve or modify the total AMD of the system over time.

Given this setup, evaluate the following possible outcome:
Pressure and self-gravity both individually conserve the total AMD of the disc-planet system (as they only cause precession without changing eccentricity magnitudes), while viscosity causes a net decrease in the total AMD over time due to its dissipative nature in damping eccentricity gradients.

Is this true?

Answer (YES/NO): YES